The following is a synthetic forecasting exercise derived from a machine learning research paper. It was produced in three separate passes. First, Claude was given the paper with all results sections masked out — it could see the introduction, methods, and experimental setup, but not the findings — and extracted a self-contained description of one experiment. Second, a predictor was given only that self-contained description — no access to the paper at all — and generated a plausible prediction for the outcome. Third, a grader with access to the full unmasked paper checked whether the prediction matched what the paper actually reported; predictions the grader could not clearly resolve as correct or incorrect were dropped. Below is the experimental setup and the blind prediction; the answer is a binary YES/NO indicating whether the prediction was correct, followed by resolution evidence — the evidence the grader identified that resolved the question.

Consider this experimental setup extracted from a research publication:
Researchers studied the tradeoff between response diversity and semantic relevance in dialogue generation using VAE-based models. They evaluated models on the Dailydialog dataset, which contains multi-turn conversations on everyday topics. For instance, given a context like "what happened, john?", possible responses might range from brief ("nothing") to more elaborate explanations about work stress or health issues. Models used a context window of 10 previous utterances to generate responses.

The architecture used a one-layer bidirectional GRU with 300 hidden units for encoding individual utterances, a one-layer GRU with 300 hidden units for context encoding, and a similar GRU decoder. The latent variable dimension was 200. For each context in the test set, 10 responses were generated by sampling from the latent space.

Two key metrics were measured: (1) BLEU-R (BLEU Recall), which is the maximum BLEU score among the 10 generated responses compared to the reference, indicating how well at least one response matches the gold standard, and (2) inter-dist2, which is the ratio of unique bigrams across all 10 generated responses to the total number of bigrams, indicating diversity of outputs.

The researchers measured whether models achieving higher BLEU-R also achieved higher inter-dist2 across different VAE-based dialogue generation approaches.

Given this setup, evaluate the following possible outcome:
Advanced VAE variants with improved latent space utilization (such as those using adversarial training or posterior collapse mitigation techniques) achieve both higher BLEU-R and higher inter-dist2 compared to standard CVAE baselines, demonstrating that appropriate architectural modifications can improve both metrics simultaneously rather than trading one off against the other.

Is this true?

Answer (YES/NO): YES